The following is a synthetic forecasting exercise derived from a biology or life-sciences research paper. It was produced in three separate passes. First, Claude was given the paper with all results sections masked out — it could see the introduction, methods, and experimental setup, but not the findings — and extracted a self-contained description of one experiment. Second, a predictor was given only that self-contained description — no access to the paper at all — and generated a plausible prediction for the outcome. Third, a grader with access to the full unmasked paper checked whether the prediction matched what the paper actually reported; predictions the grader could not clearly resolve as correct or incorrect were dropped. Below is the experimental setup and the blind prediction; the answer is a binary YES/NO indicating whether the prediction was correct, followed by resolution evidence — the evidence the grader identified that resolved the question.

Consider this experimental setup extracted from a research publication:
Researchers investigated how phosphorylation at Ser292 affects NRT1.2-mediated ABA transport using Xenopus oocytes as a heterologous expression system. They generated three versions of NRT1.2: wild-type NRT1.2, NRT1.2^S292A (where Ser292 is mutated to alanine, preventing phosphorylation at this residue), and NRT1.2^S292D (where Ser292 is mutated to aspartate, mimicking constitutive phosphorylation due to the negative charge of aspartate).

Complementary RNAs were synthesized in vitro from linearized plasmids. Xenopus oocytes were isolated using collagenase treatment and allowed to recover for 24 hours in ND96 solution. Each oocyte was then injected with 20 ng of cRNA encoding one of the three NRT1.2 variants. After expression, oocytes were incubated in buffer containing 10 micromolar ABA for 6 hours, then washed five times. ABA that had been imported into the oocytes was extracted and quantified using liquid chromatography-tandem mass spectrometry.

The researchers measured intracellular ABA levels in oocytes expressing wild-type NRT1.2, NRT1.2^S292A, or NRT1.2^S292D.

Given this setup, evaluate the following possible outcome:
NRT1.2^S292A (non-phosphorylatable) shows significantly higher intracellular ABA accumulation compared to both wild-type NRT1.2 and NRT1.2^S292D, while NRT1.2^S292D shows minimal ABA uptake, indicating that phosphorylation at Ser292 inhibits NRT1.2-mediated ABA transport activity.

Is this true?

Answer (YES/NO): NO